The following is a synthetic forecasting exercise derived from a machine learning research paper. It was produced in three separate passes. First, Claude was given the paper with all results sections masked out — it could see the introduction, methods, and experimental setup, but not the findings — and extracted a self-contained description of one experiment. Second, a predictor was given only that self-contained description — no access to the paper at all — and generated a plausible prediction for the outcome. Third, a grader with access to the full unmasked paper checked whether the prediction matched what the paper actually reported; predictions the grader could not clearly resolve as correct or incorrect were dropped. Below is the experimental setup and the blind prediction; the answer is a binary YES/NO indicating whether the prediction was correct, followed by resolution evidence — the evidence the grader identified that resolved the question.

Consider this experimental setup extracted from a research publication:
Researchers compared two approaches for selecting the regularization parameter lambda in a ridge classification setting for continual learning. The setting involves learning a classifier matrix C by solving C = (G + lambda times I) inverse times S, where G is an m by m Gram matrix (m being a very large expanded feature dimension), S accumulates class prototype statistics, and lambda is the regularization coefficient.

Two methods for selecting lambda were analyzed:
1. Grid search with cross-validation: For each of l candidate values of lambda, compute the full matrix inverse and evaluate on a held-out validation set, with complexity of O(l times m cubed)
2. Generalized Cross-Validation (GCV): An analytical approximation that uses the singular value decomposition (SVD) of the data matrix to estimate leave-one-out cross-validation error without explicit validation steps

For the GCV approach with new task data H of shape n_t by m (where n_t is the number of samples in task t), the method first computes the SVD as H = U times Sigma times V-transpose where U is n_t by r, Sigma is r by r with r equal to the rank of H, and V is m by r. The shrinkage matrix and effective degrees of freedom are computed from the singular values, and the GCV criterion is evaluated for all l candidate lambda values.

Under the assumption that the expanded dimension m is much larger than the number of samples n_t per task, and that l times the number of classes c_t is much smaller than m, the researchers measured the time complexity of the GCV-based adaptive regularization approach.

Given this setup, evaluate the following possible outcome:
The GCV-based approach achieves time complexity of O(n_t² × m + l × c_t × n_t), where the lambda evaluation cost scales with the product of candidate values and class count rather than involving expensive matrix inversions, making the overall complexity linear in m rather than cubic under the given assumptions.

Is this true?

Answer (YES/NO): NO